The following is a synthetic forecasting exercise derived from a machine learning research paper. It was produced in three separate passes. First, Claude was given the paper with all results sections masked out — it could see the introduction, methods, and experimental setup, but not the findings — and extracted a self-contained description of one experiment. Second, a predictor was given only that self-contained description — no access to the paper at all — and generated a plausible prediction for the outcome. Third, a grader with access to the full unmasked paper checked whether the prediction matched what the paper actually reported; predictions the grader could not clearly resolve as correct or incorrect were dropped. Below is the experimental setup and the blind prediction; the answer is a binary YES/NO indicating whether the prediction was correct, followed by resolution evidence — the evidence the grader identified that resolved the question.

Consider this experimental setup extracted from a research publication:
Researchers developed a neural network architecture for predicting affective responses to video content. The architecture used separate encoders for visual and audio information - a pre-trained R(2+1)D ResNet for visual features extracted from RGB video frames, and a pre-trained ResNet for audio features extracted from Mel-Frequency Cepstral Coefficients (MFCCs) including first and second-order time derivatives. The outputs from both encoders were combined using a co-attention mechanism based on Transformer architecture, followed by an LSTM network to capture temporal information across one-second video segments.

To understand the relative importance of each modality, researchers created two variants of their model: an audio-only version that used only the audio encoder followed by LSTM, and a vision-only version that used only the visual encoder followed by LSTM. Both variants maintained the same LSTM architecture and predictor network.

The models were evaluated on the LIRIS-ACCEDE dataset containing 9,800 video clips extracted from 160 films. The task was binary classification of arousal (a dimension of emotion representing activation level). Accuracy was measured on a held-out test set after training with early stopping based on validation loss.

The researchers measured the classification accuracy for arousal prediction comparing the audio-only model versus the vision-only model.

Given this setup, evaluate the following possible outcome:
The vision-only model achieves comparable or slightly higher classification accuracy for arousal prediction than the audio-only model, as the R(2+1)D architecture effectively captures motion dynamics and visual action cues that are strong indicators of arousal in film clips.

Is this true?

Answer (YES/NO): NO